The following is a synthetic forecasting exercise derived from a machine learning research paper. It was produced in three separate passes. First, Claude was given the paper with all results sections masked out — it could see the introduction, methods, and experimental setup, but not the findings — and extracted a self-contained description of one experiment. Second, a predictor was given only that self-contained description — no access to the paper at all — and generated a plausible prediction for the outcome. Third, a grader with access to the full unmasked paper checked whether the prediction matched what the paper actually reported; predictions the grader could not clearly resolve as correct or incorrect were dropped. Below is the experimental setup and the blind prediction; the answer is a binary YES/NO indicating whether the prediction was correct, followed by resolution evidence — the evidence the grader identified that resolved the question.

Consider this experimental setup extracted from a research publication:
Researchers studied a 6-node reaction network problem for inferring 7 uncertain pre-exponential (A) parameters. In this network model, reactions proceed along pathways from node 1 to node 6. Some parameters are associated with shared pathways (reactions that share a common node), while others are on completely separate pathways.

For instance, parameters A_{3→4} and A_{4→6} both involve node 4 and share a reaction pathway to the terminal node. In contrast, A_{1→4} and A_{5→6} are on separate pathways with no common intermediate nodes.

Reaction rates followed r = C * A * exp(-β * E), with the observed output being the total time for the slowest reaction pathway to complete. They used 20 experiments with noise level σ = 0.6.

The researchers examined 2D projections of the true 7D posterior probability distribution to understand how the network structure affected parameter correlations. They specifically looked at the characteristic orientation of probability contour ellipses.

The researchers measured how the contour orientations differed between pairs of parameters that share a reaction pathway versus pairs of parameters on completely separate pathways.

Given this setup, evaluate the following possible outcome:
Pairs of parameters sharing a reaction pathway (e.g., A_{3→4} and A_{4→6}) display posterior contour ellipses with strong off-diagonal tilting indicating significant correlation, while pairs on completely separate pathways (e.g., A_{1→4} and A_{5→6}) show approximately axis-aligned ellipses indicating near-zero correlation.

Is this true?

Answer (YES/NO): NO